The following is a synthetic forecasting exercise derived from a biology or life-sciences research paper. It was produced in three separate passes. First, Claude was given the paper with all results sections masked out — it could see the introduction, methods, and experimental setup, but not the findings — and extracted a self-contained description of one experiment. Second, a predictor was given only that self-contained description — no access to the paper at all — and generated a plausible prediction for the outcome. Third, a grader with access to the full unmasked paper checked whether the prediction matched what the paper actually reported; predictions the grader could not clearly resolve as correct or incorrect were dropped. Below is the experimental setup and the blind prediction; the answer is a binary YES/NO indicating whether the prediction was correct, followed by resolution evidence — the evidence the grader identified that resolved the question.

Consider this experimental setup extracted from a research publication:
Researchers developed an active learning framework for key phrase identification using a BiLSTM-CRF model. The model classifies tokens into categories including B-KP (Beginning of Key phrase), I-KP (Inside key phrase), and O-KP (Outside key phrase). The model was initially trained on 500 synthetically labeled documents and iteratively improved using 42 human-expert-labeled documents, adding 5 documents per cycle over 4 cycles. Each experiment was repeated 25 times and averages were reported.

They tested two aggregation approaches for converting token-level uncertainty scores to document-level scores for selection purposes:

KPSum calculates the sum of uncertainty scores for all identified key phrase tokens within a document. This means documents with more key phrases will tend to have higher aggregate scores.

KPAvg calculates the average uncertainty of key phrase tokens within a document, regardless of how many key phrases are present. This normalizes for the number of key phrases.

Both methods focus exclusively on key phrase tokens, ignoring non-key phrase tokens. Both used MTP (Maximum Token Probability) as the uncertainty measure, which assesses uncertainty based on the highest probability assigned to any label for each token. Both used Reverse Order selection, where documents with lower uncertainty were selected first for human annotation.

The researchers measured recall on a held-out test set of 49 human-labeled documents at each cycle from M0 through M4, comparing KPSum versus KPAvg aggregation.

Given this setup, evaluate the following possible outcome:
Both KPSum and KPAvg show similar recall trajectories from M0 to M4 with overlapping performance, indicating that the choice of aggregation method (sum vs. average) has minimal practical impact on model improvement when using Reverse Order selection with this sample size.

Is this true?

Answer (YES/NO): NO